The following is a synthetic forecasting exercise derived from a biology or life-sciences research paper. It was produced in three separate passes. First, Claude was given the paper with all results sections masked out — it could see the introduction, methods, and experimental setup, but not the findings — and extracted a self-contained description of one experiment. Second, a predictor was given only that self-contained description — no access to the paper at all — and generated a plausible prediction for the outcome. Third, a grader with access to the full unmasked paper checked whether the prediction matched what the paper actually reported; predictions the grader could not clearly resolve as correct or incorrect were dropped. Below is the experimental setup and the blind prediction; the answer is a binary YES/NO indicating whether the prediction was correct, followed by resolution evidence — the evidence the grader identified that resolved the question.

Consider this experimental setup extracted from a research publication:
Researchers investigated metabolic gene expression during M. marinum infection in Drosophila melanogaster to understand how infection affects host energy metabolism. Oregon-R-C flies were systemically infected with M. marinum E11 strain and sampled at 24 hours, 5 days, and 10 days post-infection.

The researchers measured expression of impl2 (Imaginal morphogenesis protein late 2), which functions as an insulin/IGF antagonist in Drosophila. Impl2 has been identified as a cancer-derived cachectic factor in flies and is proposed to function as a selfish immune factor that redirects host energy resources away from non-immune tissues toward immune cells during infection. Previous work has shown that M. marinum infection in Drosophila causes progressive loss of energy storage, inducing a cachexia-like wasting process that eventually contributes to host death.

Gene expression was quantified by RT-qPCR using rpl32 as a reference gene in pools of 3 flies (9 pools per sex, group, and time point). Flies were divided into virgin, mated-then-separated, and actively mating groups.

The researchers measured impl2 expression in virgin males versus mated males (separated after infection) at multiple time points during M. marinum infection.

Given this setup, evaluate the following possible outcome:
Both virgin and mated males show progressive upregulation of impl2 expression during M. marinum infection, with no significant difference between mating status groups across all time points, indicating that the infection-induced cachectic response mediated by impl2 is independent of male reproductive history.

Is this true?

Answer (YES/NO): NO